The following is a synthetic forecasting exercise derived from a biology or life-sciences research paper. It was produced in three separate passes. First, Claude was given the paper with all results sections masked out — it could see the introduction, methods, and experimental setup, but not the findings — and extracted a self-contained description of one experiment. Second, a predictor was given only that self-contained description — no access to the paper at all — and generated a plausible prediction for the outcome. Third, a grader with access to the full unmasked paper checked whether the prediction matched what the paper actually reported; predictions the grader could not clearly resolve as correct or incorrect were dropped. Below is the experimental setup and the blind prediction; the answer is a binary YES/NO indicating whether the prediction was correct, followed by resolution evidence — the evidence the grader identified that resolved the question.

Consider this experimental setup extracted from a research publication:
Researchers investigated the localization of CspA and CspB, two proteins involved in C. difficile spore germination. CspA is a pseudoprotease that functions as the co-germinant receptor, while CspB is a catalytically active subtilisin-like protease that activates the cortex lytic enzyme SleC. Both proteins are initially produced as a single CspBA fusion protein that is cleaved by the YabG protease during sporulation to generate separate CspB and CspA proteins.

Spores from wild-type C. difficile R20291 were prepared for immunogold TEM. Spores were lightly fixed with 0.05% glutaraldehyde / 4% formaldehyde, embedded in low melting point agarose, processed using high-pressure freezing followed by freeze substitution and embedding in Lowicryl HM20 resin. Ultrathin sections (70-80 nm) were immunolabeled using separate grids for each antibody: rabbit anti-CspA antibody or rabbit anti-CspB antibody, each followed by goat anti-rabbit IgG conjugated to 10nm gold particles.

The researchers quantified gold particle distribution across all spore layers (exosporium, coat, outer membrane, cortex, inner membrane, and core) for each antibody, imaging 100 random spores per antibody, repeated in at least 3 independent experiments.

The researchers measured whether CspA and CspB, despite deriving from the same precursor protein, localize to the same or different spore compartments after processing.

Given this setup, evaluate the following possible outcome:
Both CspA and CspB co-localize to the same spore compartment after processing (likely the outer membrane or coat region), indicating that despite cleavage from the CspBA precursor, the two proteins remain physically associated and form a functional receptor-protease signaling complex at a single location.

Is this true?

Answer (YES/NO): NO